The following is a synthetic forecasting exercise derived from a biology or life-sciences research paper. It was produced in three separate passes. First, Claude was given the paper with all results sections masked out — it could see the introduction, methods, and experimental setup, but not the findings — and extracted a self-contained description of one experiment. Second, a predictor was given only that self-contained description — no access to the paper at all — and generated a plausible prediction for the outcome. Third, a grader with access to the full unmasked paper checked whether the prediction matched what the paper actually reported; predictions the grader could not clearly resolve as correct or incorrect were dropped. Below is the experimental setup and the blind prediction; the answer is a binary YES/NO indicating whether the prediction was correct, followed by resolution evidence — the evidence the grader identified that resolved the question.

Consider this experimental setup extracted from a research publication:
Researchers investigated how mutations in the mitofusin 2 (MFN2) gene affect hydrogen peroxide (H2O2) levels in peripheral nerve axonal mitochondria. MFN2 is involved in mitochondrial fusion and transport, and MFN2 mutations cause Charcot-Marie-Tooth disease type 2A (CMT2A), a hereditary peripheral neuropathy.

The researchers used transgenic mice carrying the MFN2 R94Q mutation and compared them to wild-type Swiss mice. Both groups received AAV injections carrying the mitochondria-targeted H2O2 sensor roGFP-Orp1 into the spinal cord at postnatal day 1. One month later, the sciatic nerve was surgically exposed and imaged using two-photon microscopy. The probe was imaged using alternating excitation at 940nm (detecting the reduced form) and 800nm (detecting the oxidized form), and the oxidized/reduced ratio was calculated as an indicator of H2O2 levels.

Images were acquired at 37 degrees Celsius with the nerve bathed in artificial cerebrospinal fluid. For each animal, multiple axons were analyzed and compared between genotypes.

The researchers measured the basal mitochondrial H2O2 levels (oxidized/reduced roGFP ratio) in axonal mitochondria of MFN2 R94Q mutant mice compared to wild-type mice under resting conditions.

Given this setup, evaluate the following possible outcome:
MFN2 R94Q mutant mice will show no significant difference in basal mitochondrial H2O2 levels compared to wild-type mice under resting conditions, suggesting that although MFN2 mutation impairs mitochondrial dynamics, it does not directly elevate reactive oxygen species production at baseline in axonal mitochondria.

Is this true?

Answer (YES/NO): YES